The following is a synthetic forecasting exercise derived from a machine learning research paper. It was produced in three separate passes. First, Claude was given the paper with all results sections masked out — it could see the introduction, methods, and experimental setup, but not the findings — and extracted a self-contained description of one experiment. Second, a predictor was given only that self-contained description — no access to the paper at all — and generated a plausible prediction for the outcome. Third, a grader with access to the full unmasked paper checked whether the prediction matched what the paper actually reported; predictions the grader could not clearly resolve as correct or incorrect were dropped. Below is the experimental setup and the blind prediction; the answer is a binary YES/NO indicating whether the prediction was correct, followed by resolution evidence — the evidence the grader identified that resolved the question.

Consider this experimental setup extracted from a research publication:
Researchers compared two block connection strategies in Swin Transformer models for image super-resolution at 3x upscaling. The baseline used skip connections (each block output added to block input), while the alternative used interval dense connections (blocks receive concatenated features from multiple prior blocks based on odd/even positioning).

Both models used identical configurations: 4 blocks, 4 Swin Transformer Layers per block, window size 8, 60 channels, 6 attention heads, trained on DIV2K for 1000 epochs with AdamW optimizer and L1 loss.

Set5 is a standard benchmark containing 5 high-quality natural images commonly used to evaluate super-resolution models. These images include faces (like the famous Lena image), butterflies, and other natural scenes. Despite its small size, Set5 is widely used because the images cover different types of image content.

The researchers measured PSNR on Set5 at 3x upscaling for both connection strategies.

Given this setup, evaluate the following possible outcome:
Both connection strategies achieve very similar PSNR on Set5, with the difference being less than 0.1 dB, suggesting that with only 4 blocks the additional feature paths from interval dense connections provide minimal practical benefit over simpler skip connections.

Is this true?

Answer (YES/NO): YES